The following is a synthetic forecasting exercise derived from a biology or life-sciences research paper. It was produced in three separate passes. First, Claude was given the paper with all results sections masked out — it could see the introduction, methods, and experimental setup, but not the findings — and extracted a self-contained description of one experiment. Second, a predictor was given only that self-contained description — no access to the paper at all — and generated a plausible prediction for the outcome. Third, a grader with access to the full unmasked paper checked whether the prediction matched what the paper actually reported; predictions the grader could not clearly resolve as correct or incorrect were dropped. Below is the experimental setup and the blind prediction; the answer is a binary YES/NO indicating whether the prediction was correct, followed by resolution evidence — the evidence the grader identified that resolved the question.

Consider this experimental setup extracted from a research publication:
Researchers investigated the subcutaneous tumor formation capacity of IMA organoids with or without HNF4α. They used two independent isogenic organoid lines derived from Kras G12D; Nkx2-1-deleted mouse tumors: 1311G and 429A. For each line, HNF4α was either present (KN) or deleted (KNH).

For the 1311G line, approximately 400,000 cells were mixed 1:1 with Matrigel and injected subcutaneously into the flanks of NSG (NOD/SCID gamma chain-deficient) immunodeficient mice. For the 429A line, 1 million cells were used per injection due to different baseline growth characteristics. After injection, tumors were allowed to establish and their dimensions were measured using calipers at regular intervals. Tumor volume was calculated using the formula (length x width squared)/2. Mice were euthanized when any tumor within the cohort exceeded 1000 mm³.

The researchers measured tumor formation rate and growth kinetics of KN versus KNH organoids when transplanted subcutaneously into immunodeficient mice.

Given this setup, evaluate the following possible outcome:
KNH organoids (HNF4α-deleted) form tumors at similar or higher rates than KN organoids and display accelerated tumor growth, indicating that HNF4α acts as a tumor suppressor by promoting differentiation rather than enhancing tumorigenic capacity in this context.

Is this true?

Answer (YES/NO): NO